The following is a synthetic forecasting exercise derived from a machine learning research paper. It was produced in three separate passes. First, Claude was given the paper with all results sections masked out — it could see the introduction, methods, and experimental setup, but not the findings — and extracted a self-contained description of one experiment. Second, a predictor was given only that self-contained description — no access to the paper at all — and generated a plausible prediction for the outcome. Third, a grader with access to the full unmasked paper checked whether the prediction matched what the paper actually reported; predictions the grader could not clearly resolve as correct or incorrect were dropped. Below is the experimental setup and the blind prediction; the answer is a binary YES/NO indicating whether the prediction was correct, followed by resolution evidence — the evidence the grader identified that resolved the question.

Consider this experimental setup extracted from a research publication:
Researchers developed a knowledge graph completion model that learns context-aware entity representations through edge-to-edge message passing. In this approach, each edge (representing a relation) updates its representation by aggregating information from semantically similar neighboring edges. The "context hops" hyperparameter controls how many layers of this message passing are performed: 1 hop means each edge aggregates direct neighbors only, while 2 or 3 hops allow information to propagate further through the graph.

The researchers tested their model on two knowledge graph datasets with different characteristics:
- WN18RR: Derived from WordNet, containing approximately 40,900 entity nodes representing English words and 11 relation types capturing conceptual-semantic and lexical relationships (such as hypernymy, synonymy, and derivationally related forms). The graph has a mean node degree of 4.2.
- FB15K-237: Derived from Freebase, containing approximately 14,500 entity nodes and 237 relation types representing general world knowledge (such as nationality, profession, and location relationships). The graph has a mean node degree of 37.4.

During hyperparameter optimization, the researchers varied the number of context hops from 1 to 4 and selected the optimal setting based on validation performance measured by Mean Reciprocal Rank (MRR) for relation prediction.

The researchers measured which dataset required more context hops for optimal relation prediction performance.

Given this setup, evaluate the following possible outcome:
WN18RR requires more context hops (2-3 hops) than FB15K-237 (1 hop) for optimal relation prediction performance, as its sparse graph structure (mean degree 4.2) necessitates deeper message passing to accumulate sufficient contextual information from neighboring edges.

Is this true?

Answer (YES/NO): NO